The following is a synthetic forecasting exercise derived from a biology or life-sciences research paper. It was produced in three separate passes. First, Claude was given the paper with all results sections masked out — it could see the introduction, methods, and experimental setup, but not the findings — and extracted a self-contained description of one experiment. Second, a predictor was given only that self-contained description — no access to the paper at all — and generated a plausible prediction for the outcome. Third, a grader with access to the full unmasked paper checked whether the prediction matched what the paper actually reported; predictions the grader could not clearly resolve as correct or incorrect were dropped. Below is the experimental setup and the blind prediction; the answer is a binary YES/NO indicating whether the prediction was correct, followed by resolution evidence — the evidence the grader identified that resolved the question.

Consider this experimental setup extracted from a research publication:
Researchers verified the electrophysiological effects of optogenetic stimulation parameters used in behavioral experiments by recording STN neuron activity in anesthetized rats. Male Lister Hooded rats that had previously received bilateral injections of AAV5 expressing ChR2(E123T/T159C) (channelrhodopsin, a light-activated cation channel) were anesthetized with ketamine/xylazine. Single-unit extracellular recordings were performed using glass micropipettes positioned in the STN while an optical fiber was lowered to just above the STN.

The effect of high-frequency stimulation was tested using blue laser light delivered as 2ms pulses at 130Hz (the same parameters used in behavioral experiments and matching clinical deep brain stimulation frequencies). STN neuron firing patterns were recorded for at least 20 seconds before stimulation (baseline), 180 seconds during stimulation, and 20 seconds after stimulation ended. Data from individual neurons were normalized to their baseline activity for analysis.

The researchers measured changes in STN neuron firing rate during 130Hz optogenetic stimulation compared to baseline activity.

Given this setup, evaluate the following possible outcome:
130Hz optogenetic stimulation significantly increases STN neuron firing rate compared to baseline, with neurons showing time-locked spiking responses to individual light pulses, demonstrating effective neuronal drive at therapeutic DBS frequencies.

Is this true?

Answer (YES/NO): NO